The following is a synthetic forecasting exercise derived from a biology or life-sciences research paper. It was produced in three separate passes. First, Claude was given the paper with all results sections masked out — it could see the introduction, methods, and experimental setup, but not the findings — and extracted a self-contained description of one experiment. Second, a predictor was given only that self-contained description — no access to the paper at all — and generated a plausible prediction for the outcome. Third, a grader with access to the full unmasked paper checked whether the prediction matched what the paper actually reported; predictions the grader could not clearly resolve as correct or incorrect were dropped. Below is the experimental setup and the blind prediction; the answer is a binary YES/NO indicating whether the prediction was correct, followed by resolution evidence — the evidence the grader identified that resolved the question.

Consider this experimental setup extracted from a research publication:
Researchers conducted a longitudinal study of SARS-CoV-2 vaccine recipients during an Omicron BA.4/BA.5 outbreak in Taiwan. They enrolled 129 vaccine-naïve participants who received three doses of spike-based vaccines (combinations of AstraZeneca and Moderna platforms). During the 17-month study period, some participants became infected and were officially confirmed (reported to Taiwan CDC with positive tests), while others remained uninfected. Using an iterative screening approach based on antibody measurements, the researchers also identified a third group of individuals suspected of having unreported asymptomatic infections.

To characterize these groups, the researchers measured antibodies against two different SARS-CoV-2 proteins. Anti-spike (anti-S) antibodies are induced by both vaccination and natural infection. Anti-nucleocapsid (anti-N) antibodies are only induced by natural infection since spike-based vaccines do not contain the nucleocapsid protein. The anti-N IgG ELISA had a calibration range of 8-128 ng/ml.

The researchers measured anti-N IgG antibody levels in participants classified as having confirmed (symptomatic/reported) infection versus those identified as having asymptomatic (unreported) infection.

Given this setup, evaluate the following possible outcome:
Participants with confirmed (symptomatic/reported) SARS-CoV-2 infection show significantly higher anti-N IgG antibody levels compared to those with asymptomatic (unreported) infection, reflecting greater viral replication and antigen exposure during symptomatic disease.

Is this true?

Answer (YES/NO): YES